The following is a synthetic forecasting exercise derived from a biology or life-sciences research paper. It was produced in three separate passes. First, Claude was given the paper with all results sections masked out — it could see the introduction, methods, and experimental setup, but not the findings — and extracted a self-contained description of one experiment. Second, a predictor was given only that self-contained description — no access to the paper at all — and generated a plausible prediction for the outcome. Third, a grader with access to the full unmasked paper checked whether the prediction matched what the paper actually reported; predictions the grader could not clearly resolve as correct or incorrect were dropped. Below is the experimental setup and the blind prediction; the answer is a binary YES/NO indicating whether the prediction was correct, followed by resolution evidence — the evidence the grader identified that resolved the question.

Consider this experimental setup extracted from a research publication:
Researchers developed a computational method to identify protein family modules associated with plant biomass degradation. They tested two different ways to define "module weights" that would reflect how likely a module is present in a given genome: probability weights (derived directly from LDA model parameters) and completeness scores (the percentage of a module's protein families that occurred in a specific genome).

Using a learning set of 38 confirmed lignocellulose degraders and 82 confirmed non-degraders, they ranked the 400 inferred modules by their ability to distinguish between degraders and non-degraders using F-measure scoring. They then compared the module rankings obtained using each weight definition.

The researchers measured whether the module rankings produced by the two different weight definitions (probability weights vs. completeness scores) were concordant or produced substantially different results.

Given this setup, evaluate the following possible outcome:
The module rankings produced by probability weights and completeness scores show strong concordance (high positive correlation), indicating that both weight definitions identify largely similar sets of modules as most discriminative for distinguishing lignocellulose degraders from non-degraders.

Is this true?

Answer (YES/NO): YES